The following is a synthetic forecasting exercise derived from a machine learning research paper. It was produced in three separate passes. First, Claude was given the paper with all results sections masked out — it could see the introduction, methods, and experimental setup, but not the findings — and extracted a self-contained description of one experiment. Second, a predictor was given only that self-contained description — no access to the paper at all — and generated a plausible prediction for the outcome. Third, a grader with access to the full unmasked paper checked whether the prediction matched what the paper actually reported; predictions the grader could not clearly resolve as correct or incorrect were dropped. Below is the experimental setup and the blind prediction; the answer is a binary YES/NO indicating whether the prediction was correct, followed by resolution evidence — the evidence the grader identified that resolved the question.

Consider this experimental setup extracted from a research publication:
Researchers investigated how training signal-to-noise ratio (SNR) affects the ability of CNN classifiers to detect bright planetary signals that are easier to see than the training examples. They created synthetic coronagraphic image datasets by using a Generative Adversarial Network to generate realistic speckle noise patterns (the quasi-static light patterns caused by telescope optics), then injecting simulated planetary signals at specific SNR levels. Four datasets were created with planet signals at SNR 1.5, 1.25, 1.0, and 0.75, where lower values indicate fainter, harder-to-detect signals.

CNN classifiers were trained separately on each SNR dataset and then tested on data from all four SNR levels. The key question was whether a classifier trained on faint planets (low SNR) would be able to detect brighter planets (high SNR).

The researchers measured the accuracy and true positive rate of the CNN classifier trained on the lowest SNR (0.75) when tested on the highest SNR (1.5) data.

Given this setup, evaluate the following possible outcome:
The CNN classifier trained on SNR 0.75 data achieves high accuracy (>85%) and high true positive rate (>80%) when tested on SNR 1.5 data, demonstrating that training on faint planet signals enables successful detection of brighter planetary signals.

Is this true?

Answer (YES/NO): YES